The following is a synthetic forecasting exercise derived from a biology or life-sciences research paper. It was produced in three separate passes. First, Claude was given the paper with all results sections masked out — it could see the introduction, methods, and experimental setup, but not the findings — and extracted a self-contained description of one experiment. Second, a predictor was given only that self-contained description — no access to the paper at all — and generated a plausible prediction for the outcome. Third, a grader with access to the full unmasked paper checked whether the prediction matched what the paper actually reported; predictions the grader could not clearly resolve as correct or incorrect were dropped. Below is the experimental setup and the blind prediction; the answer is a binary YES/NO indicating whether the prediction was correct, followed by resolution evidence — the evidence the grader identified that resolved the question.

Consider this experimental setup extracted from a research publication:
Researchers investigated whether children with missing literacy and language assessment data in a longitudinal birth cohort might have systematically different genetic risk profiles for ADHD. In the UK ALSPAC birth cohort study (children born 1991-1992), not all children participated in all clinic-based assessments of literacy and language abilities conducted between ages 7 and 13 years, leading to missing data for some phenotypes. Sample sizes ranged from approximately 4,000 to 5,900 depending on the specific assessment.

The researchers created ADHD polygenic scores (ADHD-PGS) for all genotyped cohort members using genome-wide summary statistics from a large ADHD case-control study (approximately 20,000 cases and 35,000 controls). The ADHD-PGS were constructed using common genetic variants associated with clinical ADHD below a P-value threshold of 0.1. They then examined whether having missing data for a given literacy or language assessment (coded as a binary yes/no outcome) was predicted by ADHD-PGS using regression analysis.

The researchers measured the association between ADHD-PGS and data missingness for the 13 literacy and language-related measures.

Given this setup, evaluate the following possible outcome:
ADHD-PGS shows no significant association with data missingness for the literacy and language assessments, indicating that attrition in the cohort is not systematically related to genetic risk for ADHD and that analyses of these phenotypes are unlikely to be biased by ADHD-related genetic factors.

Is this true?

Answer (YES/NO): NO